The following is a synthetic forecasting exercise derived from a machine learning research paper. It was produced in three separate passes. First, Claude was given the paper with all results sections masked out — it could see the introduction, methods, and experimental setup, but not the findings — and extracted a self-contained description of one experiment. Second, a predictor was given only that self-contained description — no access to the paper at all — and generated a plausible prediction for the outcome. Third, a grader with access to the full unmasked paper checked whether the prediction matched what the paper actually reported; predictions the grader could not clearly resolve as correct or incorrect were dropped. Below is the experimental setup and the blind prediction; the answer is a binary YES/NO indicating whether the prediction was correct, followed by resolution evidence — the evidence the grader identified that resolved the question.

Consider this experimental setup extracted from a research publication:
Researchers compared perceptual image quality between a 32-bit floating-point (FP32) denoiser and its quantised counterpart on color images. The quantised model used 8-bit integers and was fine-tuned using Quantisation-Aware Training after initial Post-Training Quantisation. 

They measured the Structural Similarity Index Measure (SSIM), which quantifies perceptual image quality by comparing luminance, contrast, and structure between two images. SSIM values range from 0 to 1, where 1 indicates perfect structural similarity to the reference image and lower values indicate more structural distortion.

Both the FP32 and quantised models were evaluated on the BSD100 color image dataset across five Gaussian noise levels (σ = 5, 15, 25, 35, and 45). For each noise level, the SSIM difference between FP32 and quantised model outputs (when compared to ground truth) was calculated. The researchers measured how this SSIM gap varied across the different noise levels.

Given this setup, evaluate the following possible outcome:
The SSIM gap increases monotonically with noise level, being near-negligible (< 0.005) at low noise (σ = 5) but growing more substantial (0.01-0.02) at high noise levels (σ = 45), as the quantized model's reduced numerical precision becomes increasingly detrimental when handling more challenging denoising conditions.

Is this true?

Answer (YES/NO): NO